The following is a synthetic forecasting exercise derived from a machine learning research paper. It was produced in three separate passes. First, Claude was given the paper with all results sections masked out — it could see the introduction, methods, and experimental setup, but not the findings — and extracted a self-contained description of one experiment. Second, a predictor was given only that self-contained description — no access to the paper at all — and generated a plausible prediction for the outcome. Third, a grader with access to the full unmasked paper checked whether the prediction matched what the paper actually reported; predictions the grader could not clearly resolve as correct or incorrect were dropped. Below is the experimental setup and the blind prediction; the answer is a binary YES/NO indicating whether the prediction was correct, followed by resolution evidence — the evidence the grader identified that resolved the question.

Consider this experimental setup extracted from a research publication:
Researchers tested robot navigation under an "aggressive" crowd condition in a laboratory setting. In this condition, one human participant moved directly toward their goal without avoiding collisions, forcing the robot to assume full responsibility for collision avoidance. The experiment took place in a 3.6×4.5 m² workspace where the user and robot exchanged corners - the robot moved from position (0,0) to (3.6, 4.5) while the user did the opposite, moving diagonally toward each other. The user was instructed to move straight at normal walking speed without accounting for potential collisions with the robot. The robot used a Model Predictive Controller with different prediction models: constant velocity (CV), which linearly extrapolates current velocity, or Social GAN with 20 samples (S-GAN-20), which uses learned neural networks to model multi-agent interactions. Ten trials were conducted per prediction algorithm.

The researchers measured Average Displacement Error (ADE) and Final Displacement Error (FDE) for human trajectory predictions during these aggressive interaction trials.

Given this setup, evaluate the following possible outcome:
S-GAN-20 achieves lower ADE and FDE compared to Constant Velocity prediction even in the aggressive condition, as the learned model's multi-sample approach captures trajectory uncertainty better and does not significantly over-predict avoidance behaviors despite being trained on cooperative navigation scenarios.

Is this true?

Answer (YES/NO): YES